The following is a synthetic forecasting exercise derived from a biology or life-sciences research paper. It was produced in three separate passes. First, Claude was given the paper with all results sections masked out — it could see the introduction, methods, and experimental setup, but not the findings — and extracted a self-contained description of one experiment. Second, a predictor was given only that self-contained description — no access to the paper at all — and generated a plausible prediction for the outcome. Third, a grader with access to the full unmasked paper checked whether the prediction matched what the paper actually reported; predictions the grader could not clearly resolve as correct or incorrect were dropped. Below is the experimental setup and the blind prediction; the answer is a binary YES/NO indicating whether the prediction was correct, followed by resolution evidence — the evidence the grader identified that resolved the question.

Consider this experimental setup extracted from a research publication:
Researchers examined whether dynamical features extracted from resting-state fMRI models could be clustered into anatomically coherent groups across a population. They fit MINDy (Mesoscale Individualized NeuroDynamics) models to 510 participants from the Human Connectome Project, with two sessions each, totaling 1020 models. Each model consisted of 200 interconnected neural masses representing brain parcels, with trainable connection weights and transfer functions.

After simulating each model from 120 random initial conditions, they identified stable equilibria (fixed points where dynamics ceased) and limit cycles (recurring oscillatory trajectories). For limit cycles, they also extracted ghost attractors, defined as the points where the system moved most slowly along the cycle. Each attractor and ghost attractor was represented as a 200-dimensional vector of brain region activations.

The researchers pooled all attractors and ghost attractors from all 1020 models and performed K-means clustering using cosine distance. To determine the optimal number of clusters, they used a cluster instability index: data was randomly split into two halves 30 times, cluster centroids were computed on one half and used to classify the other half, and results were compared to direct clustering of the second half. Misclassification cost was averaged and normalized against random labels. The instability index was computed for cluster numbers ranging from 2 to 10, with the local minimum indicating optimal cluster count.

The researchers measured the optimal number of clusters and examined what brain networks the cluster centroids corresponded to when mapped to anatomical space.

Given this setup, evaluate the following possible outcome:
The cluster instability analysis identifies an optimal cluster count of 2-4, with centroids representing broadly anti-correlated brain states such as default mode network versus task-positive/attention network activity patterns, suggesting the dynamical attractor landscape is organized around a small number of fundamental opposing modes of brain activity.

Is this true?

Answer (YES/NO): NO